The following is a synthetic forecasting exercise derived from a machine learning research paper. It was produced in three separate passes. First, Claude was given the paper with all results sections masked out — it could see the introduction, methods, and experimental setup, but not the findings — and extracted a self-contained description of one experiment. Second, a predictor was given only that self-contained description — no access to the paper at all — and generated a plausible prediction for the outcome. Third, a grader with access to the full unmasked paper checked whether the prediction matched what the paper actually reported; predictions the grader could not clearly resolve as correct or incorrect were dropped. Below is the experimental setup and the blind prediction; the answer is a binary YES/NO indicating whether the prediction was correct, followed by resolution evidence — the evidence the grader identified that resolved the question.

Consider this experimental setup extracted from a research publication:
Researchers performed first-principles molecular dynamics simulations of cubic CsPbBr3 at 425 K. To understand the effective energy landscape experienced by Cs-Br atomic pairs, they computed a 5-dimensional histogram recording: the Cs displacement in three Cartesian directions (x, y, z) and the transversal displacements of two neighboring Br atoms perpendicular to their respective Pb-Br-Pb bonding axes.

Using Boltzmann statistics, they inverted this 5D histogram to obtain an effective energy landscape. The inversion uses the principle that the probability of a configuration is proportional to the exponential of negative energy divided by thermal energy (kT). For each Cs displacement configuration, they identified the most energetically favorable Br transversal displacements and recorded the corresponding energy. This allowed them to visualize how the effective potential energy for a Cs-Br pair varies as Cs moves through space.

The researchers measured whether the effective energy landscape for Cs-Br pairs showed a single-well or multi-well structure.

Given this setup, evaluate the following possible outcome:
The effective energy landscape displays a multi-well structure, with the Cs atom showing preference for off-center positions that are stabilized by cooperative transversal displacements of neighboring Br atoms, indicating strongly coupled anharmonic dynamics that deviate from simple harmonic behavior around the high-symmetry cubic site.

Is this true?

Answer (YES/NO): NO